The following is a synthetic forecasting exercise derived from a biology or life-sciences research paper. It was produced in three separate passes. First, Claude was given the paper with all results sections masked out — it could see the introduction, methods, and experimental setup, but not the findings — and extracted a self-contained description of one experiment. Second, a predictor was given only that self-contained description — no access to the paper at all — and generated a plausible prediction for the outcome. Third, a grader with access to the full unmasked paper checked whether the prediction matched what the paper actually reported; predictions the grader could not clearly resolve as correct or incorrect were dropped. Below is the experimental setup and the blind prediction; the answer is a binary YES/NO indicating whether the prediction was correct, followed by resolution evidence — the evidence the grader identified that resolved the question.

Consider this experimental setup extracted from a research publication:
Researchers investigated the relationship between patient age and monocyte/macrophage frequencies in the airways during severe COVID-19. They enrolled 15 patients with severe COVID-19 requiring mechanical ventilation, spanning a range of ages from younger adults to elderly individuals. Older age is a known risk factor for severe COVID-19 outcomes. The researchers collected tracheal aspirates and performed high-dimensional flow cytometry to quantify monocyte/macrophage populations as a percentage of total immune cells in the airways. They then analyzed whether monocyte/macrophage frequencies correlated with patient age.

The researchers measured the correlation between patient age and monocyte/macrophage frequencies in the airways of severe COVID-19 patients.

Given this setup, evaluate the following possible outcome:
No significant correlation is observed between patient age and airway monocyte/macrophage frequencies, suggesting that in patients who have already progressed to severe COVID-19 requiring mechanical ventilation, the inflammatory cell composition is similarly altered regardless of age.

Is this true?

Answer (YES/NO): NO